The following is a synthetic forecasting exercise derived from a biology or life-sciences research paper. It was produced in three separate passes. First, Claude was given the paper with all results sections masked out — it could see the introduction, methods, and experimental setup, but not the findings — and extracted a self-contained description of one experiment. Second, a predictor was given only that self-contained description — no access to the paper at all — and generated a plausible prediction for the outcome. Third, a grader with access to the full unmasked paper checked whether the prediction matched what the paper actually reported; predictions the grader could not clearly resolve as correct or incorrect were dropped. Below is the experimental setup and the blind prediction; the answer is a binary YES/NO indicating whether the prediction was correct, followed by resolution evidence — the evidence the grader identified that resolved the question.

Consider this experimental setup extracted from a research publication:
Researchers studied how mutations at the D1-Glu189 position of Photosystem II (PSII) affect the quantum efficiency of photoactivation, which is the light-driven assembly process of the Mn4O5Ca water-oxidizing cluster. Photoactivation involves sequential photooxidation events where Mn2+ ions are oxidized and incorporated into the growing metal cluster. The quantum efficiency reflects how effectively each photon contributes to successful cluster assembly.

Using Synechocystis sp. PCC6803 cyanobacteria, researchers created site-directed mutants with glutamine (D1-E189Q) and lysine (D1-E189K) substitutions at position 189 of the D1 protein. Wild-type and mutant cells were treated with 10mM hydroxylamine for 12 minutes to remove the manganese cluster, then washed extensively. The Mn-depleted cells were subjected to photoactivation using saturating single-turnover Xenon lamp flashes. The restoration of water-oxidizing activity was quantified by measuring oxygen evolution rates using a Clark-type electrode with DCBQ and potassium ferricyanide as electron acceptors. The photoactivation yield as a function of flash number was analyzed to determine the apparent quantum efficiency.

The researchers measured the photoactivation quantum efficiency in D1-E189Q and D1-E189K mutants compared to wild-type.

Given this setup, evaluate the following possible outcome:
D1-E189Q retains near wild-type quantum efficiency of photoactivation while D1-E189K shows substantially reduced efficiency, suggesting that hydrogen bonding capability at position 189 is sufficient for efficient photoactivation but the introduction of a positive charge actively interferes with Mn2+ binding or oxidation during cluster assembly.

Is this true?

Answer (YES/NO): NO